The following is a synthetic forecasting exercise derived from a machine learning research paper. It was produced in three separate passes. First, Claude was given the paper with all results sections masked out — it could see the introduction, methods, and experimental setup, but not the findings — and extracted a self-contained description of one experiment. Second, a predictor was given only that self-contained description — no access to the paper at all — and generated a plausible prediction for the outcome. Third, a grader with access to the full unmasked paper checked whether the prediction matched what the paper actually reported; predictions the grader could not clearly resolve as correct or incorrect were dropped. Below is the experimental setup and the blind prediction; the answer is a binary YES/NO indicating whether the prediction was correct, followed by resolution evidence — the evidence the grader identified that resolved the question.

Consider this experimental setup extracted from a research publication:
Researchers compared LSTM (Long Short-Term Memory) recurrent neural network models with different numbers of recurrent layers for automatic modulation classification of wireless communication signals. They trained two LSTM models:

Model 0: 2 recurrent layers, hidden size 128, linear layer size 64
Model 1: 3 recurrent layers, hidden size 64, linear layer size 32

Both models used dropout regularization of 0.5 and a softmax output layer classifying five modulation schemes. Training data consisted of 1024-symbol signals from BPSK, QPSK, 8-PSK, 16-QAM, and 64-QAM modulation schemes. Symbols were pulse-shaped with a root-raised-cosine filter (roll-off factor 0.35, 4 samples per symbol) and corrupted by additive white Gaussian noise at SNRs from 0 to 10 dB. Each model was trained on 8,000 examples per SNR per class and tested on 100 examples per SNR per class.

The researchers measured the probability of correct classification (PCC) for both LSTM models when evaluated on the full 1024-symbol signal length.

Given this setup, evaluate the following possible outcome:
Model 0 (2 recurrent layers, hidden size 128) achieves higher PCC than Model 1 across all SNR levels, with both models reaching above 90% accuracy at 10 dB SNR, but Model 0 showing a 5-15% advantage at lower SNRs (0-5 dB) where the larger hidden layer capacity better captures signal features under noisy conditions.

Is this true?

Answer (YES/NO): NO